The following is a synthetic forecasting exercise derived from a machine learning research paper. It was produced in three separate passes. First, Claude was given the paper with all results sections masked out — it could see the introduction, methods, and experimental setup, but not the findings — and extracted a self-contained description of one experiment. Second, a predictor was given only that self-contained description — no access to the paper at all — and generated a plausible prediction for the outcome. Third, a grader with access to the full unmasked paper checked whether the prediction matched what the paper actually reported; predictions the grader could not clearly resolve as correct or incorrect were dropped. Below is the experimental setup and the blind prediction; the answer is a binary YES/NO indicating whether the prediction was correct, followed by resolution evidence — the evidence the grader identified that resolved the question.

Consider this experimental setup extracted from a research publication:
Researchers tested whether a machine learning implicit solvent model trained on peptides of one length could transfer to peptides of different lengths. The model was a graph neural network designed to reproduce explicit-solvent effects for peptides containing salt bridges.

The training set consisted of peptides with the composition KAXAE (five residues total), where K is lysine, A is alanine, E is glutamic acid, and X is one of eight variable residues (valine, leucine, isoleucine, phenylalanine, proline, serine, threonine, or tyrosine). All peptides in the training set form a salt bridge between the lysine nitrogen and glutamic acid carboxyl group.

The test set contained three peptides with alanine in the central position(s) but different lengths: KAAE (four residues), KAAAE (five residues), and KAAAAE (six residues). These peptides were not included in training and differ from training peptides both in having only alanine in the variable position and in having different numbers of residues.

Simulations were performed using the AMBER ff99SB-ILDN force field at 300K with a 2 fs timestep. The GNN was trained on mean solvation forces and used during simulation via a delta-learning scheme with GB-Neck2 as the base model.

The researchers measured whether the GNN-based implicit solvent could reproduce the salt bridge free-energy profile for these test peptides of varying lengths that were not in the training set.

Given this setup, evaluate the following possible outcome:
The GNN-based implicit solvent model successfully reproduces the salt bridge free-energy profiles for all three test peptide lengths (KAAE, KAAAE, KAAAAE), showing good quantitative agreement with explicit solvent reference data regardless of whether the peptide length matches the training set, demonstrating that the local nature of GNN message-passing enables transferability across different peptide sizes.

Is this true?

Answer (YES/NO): NO